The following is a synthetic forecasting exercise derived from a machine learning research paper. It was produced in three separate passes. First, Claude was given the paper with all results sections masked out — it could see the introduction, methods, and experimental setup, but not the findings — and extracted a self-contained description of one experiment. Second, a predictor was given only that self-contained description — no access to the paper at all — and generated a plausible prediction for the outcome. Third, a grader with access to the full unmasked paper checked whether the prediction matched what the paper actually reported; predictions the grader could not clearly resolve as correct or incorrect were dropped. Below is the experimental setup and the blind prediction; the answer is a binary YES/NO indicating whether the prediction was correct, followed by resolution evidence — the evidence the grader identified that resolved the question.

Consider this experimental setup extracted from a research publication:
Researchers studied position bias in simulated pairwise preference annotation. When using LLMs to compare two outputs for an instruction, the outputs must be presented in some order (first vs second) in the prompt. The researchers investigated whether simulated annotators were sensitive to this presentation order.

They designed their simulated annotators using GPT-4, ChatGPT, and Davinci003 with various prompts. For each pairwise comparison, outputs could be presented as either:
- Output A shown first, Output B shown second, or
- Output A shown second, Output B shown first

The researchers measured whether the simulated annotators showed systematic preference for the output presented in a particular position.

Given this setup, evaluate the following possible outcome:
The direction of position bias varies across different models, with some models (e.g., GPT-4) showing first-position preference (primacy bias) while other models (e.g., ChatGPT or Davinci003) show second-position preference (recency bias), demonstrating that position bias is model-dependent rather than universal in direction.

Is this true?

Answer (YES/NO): NO